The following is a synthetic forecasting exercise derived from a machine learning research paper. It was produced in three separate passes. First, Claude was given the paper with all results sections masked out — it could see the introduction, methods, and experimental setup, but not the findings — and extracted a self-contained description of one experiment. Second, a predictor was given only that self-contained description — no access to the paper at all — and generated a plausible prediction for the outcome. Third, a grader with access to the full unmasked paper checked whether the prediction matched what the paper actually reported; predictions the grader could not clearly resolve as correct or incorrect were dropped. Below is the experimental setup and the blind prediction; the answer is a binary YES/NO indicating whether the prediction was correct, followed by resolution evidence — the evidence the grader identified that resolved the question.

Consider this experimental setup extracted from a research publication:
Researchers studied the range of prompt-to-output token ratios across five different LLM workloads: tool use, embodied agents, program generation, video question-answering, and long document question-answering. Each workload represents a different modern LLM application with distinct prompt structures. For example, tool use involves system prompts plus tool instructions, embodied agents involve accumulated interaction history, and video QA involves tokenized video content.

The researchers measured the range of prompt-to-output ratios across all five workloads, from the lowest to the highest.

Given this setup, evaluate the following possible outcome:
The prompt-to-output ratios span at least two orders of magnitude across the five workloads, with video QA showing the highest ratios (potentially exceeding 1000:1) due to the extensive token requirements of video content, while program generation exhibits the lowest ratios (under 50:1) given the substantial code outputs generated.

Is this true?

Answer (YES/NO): YES